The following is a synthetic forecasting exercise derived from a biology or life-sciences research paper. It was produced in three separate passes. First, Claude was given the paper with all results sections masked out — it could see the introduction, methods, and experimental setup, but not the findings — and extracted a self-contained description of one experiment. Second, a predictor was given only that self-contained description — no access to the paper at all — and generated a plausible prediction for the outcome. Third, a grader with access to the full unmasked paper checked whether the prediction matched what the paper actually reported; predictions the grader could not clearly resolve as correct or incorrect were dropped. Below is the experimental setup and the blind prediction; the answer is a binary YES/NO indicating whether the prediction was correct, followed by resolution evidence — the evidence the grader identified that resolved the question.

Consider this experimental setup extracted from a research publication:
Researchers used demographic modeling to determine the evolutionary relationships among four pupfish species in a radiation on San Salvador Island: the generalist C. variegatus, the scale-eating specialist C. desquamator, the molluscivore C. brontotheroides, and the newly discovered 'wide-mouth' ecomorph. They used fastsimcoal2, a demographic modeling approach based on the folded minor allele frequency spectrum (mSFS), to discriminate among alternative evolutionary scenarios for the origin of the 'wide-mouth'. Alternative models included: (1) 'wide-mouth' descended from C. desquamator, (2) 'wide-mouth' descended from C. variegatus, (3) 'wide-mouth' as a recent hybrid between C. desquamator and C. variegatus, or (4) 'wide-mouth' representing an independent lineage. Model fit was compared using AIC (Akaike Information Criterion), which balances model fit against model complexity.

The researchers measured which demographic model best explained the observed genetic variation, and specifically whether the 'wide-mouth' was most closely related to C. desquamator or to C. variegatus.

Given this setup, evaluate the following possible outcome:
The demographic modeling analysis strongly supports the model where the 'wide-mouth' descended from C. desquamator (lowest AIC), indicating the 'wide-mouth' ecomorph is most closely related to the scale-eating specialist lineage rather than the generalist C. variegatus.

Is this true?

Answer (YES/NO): NO